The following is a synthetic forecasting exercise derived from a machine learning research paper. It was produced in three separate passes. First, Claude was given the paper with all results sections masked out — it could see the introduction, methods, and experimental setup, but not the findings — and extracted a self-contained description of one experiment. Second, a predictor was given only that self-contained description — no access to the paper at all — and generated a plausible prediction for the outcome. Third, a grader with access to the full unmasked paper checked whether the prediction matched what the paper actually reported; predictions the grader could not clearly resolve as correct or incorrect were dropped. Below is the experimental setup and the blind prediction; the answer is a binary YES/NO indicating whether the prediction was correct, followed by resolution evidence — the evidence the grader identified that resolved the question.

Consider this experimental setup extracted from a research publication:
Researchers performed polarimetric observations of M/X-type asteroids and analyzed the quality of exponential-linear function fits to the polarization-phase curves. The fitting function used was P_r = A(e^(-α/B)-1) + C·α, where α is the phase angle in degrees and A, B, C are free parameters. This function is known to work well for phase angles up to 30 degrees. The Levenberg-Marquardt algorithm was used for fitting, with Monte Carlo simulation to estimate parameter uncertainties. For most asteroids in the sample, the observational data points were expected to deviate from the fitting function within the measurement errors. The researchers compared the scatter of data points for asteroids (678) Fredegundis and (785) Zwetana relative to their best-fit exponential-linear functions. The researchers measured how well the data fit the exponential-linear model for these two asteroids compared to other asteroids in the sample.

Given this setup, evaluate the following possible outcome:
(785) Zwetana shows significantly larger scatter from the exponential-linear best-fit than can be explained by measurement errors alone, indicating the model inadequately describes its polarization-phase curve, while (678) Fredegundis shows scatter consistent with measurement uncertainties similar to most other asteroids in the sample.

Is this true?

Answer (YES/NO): NO